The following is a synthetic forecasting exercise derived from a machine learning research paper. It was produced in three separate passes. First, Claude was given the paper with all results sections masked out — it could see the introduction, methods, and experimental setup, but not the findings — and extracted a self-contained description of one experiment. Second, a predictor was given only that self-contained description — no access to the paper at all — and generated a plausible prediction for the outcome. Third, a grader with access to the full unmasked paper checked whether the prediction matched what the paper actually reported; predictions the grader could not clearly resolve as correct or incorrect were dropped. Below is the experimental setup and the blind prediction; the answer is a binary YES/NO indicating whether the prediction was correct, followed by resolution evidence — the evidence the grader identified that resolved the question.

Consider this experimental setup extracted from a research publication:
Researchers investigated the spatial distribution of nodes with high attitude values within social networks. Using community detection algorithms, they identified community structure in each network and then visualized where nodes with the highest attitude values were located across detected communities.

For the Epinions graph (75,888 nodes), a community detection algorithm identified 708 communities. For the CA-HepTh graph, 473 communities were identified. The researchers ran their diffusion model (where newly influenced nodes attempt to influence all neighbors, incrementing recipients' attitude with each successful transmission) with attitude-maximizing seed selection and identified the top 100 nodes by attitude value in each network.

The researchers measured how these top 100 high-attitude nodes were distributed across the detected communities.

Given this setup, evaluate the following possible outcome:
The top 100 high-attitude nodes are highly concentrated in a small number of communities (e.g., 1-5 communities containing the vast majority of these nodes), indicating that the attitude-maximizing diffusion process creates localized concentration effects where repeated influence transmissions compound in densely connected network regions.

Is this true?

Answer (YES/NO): YES